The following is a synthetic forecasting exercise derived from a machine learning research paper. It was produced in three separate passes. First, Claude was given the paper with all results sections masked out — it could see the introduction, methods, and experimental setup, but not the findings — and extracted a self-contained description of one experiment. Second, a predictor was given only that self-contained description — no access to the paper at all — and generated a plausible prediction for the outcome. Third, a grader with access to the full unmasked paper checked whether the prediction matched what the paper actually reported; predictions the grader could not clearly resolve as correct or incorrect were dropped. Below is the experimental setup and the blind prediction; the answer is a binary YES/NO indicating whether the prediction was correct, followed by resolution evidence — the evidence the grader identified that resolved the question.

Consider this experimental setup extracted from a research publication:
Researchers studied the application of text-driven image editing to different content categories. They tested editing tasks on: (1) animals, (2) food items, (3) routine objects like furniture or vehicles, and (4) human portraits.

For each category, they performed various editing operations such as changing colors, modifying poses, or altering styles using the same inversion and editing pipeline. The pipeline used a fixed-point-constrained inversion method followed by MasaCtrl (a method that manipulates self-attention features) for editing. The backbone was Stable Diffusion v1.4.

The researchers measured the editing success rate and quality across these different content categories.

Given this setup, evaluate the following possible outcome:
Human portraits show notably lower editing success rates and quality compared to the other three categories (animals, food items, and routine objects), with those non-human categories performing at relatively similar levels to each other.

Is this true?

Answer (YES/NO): YES